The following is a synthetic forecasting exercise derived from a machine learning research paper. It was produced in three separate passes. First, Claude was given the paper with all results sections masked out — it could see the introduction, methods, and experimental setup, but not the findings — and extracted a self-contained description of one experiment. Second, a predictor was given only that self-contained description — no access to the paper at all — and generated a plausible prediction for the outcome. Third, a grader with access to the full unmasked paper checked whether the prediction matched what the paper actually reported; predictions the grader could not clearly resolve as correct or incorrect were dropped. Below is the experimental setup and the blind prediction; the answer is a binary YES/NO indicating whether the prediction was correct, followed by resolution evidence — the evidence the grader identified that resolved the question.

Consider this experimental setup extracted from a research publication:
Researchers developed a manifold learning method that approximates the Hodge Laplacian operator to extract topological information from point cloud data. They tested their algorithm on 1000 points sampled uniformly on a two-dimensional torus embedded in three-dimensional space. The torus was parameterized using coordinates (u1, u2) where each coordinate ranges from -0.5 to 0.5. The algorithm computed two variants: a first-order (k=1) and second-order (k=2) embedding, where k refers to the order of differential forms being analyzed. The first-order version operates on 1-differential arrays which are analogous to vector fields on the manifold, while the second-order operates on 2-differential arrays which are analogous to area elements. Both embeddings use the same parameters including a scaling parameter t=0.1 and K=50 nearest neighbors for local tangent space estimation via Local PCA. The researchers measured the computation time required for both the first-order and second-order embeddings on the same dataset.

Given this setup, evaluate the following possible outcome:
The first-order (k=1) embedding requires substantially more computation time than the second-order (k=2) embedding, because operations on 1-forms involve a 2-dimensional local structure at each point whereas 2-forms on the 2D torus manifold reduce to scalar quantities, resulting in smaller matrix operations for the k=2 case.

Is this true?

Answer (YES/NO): YES